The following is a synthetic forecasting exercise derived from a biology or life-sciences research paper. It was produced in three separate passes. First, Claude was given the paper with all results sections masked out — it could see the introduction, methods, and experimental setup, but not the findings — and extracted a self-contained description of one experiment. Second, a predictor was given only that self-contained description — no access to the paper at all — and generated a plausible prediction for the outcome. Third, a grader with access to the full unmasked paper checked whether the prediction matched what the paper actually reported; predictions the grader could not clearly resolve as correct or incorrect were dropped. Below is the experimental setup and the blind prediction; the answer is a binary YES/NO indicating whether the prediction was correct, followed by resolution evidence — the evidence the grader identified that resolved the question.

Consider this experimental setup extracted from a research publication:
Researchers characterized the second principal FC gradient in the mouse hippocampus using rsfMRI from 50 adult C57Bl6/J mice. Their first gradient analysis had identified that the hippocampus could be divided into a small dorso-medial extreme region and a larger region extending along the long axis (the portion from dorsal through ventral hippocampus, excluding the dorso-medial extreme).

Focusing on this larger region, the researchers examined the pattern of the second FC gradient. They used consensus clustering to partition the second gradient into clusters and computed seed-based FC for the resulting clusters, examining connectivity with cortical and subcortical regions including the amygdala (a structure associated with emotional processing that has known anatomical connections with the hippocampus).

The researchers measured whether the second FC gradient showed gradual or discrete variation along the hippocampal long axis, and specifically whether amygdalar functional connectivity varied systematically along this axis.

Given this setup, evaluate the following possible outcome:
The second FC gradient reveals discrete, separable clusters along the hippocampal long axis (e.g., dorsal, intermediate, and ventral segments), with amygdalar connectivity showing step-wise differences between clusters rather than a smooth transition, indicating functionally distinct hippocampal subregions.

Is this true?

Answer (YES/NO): NO